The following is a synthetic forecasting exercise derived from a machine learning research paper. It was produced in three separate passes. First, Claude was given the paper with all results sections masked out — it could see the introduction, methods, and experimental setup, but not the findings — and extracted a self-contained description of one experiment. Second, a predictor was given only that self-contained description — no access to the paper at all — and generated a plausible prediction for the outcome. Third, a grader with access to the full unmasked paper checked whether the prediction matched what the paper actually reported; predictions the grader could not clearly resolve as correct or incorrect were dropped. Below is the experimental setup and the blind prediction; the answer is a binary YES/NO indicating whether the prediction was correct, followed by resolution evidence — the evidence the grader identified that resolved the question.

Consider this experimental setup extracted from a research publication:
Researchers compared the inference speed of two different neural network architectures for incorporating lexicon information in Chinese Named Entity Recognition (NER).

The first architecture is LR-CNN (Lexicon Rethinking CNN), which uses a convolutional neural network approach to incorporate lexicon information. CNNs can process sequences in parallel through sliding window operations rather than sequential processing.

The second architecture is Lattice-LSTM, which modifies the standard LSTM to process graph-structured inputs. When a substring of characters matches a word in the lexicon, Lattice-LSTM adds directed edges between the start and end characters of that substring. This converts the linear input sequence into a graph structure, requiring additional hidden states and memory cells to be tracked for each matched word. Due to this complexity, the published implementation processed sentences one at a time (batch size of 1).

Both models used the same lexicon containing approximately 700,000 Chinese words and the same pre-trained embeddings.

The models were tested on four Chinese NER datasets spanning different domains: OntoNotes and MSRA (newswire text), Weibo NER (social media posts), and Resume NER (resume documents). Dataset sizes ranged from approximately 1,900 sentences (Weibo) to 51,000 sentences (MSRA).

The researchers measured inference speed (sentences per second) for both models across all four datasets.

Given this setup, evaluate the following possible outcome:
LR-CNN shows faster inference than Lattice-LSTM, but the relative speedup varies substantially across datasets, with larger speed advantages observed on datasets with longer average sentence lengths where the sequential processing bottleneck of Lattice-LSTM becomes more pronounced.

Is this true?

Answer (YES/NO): NO